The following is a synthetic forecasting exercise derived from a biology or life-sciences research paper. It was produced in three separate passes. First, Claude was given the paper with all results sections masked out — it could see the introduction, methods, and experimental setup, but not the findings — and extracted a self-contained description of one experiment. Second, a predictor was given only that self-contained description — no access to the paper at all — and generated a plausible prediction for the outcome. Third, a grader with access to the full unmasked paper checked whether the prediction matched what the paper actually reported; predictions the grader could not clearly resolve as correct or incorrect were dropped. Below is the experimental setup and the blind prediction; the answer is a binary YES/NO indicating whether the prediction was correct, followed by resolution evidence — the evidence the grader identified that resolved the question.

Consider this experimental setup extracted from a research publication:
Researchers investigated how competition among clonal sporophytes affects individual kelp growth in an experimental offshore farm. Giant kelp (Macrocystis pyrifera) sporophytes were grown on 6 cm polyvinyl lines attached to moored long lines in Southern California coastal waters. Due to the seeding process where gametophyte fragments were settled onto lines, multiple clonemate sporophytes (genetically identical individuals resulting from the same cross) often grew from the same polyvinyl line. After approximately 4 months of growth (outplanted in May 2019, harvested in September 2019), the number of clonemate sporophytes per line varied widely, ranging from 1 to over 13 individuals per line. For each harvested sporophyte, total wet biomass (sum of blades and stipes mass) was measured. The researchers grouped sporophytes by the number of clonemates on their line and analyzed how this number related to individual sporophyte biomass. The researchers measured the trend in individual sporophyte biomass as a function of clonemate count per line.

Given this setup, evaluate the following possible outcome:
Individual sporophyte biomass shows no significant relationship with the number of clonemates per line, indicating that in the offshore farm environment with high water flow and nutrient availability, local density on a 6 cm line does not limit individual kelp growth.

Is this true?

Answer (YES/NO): NO